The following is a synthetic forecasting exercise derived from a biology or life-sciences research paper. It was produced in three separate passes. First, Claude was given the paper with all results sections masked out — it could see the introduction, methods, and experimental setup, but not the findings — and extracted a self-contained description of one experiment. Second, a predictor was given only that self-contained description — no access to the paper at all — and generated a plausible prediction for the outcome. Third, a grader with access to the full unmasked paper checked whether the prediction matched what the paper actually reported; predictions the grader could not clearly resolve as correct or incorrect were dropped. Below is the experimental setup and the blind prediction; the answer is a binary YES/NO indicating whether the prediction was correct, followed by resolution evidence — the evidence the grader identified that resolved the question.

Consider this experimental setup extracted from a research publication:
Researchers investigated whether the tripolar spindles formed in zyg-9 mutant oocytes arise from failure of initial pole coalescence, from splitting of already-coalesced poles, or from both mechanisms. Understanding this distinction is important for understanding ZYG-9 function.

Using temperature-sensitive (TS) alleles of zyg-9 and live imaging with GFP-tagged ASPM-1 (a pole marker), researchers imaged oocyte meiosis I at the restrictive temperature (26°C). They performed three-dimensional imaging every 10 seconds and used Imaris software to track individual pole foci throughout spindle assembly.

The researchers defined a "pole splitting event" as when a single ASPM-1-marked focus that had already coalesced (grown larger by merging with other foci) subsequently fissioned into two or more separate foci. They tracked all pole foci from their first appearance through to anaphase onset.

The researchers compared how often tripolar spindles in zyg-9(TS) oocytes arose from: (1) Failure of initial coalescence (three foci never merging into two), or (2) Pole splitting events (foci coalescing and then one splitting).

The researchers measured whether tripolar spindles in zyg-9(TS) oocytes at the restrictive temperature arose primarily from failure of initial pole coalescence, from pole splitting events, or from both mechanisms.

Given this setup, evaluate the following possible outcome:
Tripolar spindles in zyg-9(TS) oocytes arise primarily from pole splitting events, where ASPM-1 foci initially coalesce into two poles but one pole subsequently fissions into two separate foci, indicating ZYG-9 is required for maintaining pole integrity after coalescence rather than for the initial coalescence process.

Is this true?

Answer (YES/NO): NO